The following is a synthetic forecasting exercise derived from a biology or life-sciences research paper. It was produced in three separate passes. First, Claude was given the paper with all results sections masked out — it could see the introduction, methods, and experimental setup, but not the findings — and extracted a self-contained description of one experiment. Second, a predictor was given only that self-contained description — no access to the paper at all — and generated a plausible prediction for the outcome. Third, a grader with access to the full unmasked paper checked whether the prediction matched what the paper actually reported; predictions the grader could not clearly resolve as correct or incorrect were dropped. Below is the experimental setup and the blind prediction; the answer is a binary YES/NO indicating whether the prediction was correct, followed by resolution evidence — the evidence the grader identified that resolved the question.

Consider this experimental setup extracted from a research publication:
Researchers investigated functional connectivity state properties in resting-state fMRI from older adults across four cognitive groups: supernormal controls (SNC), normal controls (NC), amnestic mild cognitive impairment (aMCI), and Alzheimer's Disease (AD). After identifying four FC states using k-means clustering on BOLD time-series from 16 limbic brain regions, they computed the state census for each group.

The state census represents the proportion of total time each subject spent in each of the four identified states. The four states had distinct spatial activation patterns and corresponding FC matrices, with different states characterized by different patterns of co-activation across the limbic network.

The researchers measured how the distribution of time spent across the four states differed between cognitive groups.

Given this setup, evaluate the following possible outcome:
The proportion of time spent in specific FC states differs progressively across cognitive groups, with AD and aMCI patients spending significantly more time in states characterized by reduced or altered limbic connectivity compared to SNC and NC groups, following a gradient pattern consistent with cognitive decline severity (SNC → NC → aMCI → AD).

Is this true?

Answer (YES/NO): NO